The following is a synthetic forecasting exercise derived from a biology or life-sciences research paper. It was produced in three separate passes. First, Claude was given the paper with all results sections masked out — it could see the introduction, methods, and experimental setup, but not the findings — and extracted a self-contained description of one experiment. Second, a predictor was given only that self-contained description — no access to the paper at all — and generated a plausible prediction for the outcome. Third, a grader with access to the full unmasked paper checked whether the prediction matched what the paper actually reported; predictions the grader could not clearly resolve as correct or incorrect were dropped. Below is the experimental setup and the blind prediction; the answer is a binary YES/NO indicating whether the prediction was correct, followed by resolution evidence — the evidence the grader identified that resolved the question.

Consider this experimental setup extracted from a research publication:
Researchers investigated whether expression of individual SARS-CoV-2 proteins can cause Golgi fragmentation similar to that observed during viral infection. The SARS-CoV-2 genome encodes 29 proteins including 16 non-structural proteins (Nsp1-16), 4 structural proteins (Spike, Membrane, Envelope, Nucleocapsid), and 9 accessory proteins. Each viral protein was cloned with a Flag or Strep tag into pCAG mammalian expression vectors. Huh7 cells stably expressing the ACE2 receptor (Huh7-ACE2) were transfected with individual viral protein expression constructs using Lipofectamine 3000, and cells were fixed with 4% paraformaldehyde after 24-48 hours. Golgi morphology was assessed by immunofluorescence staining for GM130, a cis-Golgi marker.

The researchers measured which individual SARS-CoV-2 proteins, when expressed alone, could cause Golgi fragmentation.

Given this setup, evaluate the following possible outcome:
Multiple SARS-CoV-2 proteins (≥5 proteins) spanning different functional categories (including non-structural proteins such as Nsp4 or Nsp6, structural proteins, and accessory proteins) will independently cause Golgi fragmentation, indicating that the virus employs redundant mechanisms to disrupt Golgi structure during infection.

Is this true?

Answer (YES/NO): YES